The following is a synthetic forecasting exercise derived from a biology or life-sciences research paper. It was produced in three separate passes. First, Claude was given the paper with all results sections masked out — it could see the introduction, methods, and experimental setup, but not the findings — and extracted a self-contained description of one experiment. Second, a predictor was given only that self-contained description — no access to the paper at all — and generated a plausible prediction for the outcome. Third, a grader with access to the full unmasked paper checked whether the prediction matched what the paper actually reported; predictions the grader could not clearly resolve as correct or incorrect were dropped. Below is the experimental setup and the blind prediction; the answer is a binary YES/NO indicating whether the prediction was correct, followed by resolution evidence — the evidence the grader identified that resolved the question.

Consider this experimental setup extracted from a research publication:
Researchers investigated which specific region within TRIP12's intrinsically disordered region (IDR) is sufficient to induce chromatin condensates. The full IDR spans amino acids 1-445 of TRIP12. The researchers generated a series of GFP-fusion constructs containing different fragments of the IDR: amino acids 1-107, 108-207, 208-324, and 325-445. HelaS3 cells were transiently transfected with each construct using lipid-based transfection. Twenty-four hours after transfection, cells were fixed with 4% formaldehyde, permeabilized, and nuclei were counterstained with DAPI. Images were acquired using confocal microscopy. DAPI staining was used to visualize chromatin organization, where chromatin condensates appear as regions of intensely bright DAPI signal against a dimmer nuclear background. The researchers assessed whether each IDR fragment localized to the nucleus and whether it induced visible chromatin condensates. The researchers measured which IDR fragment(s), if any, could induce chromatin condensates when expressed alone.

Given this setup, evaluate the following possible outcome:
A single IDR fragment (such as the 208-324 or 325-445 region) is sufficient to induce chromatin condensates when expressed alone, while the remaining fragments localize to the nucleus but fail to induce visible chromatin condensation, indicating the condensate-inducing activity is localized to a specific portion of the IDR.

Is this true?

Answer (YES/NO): NO